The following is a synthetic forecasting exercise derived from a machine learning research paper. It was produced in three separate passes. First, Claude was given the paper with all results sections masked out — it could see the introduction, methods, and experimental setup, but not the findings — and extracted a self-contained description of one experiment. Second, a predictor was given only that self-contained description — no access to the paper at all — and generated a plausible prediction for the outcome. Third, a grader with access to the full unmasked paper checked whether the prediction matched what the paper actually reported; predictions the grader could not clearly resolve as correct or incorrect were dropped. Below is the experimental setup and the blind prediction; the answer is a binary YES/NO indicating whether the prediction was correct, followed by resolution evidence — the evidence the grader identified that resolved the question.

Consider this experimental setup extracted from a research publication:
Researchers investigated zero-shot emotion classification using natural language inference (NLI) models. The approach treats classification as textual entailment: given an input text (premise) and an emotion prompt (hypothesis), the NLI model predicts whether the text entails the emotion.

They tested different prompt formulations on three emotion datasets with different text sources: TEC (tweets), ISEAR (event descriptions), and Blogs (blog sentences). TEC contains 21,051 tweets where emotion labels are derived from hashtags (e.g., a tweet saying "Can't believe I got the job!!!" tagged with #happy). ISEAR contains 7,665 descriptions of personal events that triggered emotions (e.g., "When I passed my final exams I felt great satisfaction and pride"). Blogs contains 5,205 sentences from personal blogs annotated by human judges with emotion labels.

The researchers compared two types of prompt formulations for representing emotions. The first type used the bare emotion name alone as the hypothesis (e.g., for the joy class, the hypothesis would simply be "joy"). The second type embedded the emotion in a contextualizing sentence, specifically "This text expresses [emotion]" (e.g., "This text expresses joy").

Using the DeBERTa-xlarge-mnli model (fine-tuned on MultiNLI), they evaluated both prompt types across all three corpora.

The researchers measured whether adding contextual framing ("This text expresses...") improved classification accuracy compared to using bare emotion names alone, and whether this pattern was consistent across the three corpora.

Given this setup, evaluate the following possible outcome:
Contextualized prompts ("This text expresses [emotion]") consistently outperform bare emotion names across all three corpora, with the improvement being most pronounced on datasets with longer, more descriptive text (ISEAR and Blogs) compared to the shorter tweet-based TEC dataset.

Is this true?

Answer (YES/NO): NO